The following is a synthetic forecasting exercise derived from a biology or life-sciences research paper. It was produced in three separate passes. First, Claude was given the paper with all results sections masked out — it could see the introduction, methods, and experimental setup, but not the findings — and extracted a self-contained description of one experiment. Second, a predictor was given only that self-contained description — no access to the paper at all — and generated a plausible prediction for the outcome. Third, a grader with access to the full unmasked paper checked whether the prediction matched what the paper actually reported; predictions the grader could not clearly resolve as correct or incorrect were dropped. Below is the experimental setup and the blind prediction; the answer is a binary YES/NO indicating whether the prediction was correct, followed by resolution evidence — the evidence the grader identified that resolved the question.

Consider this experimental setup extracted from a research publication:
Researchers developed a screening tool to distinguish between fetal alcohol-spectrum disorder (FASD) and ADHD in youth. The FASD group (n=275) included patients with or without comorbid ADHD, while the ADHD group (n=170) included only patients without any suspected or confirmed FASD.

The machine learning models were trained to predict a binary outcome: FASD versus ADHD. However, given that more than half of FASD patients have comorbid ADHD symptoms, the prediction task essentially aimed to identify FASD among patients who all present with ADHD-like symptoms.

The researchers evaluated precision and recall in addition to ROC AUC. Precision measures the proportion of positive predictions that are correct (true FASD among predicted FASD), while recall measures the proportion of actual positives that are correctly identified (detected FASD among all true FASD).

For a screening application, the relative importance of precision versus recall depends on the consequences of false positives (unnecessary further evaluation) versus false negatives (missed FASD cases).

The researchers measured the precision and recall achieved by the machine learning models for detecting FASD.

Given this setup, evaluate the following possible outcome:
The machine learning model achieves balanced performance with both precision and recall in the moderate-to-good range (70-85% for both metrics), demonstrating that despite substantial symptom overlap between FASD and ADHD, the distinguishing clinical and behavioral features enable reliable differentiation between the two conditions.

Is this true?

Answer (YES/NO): NO